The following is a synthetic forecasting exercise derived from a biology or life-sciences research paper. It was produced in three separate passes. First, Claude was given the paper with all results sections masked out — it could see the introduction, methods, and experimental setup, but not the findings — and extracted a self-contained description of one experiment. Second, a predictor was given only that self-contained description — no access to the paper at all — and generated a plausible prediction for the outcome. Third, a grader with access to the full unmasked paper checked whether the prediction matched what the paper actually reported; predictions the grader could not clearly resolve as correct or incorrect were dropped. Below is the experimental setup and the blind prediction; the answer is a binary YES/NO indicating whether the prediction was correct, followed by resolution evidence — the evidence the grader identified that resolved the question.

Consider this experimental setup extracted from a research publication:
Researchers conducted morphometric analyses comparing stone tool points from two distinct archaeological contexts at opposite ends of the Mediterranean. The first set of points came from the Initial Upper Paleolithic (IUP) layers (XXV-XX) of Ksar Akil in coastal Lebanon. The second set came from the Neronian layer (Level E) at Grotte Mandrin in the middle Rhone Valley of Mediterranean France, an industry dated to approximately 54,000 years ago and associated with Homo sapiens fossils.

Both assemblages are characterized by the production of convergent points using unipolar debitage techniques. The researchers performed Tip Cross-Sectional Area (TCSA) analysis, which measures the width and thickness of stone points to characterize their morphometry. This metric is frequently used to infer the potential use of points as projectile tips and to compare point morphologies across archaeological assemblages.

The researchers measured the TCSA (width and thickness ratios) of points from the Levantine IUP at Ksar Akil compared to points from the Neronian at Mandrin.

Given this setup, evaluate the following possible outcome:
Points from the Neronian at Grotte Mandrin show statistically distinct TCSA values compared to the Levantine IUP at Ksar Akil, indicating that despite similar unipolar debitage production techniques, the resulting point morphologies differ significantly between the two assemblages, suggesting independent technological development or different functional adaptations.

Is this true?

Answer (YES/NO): NO